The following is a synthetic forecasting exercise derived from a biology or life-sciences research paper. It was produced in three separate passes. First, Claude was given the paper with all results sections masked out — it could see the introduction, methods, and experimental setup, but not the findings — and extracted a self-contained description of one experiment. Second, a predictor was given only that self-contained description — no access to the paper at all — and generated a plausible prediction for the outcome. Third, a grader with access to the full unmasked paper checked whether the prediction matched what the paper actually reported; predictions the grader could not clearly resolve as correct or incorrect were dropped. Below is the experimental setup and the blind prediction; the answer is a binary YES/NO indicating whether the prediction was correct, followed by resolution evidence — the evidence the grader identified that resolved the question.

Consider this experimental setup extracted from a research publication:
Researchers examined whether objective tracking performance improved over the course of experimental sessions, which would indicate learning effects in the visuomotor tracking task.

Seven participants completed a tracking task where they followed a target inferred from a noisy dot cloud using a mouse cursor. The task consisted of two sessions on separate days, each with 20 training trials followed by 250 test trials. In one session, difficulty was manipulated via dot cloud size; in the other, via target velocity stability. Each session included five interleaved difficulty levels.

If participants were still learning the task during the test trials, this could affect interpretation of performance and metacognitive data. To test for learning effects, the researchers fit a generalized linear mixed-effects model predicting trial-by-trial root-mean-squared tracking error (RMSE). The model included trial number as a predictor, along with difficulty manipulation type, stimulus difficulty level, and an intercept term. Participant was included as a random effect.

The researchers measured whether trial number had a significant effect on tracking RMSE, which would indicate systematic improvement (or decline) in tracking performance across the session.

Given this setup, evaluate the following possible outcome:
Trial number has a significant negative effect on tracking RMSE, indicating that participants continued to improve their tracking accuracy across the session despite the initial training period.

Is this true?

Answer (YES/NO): NO